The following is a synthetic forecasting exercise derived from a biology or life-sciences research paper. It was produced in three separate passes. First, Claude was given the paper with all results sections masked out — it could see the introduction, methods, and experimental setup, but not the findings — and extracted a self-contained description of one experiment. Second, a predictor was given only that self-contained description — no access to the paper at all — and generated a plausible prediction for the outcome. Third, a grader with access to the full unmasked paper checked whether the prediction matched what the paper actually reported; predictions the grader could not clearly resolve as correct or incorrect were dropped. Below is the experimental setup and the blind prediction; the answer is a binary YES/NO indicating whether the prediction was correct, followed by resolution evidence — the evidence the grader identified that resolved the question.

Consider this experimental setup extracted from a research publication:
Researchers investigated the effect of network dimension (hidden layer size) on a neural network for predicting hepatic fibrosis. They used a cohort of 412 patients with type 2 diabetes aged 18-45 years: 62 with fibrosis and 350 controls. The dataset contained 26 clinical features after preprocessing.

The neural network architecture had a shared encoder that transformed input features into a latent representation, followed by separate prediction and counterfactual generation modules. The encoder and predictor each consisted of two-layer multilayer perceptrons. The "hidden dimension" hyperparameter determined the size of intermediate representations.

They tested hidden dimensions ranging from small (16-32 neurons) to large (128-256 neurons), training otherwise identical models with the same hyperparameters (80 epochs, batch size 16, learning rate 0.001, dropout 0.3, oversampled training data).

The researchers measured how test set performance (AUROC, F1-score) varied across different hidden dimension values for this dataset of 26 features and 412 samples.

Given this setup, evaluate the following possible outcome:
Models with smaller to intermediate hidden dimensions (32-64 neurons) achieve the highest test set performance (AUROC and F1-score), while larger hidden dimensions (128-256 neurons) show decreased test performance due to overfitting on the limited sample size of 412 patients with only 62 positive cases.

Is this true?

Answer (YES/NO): YES